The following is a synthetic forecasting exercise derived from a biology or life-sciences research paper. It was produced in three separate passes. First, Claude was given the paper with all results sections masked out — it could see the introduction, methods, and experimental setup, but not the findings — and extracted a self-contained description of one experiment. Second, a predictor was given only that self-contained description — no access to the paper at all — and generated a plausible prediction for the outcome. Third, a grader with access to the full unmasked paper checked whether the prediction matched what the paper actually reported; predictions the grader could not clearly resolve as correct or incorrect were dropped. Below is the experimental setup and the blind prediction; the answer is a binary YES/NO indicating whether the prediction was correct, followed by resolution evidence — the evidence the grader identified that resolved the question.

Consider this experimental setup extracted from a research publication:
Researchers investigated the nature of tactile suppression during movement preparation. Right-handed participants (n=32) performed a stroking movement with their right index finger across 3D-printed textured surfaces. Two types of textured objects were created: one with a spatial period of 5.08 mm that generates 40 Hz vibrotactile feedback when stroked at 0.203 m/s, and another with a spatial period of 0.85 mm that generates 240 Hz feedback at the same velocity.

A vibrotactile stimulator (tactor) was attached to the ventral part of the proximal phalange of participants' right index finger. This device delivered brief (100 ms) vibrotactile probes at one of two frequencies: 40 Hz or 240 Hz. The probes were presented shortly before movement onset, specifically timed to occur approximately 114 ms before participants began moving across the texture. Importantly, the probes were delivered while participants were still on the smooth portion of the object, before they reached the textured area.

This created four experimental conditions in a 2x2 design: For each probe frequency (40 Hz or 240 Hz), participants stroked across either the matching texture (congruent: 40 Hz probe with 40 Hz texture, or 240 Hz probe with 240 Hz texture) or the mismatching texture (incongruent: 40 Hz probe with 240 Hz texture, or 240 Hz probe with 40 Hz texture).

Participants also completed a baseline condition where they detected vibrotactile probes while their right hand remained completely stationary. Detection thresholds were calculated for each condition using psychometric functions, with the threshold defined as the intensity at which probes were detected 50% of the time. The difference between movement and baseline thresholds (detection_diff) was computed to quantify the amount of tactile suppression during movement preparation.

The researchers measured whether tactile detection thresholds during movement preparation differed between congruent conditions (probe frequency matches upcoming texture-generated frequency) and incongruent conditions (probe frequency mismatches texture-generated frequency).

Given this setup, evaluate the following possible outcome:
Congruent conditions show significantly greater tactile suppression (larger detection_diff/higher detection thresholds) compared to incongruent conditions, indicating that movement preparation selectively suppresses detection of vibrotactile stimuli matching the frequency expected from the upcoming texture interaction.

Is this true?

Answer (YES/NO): YES